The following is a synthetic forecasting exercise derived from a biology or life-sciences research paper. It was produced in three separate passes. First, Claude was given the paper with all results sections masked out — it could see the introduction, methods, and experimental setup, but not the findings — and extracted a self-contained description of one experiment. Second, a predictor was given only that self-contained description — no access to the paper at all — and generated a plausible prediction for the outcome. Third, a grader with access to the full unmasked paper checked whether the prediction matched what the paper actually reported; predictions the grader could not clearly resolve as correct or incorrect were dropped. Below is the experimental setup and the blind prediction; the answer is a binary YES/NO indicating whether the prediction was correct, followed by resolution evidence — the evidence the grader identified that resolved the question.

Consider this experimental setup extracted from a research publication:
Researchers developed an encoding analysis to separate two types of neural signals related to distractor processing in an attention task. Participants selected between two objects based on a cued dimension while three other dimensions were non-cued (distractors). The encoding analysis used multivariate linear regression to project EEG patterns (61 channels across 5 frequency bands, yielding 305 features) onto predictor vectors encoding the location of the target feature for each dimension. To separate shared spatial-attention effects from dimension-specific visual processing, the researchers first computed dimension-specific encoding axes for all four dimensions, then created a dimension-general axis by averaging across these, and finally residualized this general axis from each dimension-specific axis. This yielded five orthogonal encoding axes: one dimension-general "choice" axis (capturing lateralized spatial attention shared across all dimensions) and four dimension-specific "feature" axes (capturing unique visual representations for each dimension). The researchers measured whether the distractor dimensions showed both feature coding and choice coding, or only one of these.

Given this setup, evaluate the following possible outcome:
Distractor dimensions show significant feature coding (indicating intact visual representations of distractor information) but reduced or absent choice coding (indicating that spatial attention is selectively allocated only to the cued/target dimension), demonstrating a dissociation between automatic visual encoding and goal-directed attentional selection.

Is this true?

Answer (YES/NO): NO